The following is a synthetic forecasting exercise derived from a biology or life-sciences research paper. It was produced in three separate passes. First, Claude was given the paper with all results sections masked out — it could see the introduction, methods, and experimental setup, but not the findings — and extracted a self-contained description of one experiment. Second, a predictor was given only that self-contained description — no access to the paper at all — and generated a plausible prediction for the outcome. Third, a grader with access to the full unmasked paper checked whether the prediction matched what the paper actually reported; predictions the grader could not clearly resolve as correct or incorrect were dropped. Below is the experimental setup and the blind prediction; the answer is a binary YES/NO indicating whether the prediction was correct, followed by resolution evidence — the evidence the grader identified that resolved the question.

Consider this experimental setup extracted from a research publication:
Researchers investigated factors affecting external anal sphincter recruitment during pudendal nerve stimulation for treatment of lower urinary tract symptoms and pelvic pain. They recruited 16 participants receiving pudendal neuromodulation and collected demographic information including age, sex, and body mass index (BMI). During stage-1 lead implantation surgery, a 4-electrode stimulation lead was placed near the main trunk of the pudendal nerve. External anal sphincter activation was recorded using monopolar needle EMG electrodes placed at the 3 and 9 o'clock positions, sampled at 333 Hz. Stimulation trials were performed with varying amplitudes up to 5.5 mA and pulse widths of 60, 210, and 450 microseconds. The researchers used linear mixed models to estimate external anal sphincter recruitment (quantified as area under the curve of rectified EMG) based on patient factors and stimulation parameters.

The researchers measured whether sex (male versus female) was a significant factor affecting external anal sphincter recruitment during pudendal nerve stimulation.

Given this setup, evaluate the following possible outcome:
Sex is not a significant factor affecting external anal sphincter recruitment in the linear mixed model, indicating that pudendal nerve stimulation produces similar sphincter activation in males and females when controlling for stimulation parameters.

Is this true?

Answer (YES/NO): YES